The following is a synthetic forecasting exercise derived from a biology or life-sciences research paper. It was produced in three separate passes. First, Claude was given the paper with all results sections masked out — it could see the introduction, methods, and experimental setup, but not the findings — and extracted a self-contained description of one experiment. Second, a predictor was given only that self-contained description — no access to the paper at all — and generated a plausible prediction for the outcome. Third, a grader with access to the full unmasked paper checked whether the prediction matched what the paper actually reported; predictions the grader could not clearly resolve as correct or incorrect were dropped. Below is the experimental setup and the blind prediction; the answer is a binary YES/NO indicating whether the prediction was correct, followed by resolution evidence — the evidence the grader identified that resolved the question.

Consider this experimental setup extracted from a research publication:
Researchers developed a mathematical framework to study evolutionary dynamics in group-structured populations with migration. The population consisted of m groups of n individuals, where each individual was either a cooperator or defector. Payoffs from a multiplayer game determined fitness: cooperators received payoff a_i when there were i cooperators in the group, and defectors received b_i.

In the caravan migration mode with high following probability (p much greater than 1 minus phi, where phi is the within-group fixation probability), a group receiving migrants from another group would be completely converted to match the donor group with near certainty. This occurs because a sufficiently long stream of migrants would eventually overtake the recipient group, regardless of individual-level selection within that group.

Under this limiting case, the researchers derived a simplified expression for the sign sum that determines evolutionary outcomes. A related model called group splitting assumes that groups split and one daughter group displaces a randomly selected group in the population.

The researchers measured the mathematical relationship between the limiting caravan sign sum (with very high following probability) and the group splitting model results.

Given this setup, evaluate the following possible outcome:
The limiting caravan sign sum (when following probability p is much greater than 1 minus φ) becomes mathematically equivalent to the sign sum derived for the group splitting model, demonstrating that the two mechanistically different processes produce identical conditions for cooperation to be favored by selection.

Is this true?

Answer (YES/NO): YES